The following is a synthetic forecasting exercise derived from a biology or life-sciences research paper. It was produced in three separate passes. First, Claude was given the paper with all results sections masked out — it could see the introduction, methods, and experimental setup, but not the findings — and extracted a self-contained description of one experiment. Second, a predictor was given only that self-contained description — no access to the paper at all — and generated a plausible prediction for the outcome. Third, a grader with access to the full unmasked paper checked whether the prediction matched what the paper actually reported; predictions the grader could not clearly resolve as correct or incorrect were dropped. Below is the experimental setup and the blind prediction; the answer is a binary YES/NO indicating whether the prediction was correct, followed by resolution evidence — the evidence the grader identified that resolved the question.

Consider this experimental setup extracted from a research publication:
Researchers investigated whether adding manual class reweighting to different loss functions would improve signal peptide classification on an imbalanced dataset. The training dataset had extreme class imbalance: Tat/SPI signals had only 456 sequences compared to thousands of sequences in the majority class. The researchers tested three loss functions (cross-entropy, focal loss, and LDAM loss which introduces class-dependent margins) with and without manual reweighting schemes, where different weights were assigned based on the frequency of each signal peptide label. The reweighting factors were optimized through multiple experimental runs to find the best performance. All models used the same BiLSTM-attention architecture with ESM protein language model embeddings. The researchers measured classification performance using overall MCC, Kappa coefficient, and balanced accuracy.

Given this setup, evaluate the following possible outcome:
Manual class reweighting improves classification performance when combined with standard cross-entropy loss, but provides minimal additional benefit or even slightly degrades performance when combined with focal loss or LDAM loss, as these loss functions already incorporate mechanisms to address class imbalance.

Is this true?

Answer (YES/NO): NO